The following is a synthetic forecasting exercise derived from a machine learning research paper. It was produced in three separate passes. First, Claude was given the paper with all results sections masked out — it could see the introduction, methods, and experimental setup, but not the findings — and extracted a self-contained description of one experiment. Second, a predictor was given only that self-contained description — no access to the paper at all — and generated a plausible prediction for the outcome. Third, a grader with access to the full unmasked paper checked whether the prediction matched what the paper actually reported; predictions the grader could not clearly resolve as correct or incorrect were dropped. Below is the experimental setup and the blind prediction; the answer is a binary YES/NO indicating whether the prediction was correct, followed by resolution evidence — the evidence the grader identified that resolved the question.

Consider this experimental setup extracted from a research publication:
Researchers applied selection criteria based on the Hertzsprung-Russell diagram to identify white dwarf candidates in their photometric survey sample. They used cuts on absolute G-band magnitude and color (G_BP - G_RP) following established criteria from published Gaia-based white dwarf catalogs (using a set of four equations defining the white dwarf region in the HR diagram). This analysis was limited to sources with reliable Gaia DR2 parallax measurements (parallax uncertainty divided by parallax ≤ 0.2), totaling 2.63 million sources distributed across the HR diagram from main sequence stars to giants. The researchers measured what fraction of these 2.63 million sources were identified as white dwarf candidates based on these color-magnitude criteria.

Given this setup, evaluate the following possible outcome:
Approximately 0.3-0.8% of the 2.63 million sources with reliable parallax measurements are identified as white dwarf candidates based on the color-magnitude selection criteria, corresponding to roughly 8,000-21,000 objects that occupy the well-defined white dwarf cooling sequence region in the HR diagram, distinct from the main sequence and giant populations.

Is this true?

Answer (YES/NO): NO